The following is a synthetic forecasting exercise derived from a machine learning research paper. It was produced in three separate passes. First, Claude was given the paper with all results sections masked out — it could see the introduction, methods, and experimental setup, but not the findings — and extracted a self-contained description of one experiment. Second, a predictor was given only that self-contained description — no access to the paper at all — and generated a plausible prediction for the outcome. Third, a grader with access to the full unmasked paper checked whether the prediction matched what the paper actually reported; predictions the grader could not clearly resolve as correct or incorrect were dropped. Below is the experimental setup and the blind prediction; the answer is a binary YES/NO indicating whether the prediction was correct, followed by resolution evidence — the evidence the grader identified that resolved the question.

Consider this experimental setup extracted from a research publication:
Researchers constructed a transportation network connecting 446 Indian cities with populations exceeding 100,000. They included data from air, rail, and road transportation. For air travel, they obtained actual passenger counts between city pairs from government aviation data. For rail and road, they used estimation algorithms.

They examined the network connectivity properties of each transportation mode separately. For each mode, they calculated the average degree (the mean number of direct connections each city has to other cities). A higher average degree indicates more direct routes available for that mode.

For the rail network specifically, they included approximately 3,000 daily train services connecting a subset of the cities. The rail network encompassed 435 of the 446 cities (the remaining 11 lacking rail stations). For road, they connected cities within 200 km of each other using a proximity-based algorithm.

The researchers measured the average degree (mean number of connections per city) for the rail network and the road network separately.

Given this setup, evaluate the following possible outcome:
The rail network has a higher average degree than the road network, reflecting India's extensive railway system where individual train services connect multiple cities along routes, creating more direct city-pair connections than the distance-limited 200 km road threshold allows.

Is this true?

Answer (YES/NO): YES